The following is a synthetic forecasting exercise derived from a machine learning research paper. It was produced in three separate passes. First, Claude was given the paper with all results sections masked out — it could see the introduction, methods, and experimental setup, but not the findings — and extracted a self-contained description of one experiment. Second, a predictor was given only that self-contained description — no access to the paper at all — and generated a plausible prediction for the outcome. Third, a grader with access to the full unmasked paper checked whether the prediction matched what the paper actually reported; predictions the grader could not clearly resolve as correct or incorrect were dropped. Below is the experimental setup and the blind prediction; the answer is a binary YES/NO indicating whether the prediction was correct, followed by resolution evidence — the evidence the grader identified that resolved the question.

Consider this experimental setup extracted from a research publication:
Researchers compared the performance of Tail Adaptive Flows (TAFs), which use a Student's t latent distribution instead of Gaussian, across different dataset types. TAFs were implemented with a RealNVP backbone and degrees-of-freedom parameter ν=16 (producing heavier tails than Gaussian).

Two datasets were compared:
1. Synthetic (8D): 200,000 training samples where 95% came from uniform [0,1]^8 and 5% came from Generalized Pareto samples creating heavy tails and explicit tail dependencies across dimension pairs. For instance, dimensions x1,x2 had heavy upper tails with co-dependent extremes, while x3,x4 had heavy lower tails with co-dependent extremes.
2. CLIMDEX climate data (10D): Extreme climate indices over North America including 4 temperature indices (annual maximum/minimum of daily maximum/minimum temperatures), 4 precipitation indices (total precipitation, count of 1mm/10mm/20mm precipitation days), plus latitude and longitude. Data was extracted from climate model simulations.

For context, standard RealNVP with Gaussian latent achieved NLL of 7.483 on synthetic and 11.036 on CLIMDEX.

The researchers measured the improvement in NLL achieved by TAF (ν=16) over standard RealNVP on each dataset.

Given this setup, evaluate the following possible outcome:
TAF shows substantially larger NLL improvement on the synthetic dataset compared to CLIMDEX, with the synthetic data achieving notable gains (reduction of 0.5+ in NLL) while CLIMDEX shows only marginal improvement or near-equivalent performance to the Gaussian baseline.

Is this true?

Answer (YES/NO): NO